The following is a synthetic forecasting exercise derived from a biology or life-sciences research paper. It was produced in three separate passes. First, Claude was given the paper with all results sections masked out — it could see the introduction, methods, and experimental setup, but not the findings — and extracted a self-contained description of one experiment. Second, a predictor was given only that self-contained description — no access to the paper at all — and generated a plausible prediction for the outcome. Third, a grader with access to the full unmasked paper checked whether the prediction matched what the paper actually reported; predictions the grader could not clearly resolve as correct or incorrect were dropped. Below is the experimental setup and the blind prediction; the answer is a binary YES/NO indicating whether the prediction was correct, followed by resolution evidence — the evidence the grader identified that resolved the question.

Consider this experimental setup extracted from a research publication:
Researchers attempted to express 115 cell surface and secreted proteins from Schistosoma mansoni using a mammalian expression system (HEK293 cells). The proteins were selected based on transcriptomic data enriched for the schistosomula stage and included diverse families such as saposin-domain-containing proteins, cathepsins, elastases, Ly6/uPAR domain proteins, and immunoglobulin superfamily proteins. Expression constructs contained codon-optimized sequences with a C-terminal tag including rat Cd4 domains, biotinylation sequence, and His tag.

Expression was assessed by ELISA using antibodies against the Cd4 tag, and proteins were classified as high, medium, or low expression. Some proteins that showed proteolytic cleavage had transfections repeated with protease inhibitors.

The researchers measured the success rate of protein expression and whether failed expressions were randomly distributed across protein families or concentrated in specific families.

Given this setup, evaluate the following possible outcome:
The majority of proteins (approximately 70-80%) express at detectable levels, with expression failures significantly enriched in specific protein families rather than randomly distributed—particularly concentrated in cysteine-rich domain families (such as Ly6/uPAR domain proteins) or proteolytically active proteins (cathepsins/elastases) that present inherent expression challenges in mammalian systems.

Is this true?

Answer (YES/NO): NO